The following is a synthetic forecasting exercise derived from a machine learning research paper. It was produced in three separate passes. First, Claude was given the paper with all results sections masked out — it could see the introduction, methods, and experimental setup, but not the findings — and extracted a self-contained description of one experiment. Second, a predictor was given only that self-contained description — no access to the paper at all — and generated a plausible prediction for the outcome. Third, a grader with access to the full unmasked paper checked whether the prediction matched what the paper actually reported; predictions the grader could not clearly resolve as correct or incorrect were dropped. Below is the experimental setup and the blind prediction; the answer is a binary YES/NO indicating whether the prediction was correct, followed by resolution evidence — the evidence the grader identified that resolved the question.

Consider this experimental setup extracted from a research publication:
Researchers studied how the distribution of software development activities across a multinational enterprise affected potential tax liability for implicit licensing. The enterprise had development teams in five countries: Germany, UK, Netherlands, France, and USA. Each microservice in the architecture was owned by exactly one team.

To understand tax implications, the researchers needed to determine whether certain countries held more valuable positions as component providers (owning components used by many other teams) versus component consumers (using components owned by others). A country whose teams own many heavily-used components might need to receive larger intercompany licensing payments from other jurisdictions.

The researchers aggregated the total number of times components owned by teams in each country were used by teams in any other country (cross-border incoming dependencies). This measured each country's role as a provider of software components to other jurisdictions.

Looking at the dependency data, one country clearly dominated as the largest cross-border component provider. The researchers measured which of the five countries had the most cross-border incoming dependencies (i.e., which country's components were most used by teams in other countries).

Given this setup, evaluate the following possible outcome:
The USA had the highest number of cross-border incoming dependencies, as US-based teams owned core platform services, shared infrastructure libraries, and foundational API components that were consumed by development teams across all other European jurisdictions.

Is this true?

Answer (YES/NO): NO